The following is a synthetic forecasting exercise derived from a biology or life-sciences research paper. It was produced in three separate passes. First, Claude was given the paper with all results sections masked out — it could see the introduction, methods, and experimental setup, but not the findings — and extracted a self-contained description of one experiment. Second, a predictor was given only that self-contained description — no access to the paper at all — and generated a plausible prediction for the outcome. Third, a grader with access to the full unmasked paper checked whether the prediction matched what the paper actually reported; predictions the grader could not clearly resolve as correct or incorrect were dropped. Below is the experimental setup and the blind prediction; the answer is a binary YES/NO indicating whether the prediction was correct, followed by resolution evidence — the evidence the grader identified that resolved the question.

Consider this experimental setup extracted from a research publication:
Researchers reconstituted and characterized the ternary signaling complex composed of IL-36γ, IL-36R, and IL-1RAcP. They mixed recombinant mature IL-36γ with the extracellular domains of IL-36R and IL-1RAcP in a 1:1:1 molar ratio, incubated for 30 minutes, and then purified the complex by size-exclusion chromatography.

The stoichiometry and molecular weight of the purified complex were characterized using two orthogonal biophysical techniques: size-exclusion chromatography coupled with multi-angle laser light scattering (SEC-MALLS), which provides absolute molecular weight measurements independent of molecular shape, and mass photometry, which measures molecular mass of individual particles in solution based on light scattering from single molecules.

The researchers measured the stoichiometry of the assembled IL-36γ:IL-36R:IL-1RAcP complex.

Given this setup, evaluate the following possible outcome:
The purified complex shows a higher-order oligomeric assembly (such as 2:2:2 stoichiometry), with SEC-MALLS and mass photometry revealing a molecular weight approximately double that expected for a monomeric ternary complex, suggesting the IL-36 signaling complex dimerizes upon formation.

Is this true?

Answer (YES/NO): NO